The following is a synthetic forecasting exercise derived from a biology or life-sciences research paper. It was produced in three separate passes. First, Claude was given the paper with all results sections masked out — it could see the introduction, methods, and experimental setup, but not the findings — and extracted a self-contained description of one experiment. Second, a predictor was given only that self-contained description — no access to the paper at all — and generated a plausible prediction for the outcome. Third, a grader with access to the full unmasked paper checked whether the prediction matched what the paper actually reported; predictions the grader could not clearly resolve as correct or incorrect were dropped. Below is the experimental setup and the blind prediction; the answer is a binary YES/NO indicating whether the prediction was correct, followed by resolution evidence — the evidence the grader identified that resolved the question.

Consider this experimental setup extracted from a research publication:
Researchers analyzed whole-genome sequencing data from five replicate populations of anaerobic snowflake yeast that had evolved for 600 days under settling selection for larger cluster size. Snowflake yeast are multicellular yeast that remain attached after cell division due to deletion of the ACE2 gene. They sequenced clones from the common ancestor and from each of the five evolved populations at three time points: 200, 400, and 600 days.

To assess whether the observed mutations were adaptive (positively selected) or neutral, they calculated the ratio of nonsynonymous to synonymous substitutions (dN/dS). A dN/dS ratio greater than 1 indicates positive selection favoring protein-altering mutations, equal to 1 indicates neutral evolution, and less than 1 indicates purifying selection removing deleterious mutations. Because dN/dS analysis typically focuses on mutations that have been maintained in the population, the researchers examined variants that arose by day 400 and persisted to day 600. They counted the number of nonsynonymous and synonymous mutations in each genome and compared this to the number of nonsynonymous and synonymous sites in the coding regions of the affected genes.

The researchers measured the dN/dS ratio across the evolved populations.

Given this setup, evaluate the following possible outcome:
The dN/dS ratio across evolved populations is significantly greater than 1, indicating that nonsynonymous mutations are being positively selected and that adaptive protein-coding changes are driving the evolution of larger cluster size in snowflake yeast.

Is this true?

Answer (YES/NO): NO